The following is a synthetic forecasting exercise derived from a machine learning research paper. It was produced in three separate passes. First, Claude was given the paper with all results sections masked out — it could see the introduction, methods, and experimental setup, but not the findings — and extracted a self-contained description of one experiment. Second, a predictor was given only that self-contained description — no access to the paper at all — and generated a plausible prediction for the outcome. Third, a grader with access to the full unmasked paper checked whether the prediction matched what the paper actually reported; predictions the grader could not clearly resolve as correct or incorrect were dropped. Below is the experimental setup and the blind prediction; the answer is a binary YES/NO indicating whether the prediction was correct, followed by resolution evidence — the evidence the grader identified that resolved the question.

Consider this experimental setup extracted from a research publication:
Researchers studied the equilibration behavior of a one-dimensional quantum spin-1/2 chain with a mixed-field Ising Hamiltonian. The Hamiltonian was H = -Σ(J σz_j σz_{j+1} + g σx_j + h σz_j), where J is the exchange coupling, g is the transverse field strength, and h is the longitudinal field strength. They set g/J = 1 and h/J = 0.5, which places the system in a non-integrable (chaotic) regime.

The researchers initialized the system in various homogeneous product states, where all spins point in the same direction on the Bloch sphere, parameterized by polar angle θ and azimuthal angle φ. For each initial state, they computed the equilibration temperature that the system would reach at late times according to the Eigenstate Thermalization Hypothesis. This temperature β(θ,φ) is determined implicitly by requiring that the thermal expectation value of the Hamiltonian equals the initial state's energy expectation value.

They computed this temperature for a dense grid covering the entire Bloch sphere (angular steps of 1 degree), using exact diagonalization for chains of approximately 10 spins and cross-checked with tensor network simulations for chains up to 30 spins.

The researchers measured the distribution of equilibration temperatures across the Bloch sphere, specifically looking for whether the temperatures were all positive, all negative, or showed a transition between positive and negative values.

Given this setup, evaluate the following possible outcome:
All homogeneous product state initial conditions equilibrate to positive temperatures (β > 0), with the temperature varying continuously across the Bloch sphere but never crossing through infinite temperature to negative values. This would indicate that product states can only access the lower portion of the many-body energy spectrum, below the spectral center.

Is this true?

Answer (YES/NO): NO